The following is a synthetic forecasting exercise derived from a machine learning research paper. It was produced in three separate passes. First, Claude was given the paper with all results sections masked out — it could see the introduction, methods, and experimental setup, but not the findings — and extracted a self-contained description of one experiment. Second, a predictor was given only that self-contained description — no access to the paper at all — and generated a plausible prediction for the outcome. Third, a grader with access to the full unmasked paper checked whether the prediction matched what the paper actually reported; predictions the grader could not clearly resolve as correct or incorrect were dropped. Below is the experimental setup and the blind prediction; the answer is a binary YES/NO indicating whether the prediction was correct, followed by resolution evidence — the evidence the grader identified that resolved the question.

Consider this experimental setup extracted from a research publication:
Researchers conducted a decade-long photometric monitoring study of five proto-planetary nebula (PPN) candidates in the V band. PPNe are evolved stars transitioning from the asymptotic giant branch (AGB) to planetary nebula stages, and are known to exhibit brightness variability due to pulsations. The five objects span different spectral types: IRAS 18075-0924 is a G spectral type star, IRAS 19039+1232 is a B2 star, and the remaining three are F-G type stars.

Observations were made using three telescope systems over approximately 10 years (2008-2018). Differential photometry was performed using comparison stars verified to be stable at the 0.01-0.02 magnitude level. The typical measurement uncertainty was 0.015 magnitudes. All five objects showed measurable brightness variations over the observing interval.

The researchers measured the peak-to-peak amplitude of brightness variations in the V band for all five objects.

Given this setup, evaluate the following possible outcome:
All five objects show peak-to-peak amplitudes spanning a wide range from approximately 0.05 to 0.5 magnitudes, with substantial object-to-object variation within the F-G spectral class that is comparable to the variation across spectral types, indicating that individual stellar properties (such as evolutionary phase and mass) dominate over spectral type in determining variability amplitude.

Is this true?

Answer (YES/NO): NO